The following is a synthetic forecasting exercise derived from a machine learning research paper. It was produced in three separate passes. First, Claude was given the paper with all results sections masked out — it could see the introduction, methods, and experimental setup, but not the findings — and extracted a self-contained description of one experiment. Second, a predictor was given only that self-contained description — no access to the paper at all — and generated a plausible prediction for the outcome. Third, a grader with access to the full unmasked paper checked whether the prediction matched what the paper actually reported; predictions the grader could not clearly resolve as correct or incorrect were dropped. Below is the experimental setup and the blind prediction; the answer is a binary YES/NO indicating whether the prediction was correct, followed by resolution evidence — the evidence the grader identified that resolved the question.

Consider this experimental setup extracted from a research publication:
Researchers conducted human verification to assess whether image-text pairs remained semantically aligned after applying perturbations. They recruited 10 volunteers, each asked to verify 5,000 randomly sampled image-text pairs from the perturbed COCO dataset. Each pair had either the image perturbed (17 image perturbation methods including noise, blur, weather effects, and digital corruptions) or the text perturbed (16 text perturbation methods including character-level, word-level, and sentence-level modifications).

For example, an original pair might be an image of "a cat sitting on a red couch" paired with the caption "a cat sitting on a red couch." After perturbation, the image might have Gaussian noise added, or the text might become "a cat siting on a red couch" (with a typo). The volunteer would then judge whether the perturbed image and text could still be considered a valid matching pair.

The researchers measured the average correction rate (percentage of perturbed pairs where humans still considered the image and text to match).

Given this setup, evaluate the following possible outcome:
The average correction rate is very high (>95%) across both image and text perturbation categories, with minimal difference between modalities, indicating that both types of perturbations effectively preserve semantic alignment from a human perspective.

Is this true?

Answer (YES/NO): YES